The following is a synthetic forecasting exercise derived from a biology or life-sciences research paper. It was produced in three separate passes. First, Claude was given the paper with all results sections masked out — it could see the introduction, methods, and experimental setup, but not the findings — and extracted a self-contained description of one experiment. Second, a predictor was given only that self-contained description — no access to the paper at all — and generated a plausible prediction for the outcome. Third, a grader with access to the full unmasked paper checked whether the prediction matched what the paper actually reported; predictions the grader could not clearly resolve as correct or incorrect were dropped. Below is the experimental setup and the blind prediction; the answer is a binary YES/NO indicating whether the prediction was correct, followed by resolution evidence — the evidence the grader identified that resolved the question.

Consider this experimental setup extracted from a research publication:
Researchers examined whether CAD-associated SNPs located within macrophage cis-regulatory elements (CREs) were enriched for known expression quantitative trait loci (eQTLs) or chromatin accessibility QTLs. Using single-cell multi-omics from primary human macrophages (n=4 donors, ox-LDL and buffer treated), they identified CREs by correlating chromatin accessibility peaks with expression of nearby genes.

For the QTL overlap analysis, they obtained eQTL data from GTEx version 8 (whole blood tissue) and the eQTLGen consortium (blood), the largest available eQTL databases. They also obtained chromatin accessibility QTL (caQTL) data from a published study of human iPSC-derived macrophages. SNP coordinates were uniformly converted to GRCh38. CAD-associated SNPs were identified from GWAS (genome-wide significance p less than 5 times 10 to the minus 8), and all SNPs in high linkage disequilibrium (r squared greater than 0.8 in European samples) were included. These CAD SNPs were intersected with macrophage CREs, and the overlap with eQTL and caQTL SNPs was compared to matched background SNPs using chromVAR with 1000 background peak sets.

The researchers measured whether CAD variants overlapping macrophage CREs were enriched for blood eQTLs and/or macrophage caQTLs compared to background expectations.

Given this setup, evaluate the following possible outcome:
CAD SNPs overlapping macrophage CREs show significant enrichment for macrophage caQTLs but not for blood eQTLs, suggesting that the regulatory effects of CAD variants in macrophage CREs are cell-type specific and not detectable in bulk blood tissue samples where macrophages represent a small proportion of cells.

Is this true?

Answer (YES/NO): NO